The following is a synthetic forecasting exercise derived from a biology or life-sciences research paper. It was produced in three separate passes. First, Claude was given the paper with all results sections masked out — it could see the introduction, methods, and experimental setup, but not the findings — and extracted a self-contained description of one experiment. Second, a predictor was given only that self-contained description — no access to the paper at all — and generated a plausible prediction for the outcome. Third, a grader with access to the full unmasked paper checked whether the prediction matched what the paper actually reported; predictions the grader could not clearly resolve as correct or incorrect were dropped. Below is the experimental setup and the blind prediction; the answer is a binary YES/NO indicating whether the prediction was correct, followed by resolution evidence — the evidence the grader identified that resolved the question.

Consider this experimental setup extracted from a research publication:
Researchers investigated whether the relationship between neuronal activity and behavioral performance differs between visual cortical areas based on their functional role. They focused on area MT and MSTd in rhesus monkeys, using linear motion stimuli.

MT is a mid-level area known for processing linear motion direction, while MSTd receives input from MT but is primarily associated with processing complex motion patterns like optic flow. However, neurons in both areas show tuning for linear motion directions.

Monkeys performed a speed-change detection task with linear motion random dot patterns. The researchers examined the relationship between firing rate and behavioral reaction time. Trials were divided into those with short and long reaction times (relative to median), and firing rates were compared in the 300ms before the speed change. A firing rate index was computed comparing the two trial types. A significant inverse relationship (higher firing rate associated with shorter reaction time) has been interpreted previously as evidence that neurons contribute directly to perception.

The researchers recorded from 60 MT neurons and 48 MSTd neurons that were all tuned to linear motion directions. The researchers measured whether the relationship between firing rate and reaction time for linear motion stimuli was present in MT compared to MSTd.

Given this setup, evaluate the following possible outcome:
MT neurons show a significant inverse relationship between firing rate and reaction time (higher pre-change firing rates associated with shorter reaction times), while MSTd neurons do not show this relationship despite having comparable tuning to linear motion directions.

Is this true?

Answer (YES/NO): YES